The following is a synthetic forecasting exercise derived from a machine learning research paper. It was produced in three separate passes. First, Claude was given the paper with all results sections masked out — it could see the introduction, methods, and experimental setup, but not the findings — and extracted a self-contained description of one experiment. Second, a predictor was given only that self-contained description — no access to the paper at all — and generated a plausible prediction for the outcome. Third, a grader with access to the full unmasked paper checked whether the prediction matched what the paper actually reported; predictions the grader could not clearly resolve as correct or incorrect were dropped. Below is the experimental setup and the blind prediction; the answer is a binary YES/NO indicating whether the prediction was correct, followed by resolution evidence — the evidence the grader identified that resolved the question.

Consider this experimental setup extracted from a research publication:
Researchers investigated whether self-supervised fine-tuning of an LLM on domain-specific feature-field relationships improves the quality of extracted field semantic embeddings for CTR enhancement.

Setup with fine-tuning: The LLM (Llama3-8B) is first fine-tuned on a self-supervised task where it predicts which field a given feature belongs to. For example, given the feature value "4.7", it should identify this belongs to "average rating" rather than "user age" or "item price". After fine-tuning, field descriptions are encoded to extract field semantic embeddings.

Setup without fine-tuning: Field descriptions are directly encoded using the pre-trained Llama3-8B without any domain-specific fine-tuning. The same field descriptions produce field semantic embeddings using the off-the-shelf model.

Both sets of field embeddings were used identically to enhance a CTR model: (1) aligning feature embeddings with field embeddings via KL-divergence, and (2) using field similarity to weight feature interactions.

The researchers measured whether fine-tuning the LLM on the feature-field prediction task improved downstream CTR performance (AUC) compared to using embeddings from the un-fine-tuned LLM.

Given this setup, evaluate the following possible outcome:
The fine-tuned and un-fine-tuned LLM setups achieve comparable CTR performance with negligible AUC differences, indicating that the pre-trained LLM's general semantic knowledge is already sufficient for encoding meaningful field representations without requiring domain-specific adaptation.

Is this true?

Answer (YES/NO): NO